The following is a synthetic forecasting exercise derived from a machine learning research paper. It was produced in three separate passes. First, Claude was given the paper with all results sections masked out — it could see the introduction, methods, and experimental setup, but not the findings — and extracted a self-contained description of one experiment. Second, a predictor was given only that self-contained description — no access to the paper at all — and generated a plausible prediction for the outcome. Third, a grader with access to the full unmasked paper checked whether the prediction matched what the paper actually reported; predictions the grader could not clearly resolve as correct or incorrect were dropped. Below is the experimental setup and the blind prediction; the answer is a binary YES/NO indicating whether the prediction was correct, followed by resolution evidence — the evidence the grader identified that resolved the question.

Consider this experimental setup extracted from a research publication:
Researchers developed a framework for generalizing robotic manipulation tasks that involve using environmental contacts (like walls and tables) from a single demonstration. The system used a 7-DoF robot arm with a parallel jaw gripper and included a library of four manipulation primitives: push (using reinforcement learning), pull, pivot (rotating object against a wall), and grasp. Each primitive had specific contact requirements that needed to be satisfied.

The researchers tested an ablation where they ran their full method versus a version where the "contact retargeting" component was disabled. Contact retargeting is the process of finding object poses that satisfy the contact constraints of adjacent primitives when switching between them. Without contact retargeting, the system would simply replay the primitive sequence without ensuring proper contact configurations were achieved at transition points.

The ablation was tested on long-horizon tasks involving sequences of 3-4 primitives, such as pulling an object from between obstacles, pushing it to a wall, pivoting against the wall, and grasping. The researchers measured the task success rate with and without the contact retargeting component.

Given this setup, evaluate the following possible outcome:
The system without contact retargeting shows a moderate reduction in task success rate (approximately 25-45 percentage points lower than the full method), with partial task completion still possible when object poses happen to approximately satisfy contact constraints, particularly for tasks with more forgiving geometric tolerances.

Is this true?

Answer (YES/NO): YES